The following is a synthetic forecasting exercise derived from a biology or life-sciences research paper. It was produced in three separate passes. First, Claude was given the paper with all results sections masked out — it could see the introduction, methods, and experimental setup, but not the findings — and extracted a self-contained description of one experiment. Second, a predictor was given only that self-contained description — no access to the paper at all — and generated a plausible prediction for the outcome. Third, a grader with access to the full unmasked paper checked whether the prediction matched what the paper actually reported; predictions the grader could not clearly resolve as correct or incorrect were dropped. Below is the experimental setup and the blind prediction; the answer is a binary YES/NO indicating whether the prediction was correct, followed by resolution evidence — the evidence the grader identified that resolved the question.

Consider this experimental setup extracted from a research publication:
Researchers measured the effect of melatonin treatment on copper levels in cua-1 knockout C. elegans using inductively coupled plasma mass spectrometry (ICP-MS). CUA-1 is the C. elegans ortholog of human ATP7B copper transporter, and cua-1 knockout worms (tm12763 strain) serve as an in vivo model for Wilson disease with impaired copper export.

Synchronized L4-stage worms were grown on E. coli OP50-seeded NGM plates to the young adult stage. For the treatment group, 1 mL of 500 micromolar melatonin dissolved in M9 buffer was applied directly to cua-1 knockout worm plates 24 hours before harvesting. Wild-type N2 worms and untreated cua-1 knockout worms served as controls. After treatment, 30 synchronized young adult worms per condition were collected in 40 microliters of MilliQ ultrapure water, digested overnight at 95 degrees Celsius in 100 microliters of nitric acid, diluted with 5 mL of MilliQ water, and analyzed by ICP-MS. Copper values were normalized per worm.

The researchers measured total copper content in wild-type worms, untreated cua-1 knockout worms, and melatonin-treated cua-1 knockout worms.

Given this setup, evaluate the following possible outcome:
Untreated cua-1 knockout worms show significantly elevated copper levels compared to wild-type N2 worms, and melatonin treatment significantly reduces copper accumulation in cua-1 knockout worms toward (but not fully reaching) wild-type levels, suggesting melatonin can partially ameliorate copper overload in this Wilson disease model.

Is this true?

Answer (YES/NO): NO